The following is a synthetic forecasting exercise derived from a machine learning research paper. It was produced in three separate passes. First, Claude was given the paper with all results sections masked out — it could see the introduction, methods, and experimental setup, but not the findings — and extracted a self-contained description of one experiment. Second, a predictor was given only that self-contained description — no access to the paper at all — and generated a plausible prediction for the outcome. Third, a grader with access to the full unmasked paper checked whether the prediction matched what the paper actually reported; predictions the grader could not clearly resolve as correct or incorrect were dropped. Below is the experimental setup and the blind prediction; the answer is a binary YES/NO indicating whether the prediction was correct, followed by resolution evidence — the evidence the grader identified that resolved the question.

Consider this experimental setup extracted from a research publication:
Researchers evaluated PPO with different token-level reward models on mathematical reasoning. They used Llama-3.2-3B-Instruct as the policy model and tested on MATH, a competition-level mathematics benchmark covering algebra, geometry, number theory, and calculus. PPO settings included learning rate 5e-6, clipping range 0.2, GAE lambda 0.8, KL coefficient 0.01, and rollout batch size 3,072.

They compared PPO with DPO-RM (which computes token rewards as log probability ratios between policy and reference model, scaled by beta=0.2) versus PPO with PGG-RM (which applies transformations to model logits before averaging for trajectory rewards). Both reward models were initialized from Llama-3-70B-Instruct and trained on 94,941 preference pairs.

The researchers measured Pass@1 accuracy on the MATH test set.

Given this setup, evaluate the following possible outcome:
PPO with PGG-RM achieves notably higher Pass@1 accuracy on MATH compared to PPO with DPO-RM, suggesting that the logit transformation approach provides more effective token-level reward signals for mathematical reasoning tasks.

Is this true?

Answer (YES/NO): YES